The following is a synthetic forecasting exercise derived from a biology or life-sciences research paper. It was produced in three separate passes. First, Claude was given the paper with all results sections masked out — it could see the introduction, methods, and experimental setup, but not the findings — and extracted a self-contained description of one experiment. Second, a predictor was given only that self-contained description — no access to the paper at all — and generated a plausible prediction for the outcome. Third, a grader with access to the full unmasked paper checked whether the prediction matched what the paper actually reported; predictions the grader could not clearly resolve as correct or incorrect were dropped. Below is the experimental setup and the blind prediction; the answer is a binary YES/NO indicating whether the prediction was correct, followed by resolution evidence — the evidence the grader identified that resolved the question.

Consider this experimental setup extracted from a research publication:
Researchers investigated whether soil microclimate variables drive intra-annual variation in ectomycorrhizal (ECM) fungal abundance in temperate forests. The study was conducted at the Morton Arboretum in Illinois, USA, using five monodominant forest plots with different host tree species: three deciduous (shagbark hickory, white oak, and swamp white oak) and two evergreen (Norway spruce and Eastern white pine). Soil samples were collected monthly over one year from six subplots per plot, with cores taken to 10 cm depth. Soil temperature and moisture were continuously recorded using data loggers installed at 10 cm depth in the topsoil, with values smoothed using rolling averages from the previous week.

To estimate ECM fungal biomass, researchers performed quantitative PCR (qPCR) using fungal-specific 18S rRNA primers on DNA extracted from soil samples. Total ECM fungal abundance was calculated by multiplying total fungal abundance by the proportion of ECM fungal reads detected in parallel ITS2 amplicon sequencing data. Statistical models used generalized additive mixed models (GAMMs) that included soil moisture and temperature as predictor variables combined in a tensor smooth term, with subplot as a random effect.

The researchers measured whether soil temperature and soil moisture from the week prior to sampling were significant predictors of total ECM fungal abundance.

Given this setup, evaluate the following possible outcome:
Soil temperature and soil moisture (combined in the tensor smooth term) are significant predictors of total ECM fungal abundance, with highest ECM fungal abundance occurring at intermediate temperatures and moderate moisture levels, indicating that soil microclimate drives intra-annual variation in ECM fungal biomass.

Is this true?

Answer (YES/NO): NO